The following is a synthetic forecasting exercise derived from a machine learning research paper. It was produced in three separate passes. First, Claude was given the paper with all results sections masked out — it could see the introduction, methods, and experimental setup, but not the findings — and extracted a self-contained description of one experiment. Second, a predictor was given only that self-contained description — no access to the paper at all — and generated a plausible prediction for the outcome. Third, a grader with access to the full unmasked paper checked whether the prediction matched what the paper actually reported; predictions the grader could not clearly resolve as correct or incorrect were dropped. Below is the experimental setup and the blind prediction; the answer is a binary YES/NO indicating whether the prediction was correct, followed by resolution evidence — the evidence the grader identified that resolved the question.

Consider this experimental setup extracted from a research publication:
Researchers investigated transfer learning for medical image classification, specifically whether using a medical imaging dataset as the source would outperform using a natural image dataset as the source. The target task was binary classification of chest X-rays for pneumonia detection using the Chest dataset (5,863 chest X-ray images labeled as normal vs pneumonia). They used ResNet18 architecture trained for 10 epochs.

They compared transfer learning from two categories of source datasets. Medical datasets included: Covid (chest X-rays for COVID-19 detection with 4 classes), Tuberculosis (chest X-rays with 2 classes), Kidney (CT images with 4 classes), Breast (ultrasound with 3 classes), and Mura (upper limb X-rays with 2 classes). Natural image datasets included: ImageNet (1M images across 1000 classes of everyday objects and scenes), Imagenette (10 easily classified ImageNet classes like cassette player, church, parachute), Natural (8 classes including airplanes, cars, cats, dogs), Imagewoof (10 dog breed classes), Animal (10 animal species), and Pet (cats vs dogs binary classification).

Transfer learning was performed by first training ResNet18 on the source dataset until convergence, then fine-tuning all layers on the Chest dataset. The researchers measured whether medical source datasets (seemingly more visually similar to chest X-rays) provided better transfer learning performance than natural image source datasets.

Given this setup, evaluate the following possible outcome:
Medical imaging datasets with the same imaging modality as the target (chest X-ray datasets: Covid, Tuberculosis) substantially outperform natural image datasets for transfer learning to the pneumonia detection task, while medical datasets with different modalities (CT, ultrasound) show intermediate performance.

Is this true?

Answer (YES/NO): NO